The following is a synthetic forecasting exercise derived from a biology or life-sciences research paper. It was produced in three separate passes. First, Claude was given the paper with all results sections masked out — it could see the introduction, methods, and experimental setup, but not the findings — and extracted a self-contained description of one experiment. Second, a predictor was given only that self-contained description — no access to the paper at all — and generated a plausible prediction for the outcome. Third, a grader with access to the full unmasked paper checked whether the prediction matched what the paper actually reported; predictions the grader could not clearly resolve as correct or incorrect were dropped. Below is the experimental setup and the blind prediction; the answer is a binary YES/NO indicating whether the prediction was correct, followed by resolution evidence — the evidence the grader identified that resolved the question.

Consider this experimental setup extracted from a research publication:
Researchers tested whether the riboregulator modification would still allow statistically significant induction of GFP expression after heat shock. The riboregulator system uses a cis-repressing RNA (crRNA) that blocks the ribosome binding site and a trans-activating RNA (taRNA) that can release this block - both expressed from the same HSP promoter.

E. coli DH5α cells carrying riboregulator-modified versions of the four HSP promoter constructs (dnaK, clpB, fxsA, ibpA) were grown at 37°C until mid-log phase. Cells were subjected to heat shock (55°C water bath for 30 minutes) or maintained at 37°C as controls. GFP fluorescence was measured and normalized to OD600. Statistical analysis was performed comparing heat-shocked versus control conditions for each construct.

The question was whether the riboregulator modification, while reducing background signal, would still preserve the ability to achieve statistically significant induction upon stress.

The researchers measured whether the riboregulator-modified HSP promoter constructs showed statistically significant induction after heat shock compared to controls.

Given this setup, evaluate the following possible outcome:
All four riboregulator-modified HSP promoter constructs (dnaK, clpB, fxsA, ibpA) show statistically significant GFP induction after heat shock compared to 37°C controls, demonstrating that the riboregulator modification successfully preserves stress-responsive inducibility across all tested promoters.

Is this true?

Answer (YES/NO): NO